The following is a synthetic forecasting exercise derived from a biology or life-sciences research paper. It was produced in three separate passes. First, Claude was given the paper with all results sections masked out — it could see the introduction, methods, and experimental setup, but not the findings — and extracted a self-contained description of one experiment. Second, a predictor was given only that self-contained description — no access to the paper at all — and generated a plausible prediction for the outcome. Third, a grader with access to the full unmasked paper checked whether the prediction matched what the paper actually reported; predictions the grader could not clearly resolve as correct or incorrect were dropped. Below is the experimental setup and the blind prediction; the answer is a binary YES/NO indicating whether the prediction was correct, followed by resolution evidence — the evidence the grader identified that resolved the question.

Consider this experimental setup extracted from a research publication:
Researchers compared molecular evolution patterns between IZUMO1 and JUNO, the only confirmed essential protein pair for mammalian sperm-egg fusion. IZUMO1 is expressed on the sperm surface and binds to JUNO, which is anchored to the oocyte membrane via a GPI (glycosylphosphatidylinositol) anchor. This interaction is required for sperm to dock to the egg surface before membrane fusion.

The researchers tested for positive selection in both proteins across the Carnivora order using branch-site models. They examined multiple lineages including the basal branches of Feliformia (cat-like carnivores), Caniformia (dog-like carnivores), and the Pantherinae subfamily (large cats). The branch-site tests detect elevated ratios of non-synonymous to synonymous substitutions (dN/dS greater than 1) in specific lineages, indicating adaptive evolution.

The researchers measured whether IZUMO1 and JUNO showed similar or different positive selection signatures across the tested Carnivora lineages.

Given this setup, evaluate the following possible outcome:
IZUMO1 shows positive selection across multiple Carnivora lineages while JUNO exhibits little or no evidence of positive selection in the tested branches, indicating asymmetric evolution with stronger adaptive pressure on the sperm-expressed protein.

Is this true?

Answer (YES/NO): YES